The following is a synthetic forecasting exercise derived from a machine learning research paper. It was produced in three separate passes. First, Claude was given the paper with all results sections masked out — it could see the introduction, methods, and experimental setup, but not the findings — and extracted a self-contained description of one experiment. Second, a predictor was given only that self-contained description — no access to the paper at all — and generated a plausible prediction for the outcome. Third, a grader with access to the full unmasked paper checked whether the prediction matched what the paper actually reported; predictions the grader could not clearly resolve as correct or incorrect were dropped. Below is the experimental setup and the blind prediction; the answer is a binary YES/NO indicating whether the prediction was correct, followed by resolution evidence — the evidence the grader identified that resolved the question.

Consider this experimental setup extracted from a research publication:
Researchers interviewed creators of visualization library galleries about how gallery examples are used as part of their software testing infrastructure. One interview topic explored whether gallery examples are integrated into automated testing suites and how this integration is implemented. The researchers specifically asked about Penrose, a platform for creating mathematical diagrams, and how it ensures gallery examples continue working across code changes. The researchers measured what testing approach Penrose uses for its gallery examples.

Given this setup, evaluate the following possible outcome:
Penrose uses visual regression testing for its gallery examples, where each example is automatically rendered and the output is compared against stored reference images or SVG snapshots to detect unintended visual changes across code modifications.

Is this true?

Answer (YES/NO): YES